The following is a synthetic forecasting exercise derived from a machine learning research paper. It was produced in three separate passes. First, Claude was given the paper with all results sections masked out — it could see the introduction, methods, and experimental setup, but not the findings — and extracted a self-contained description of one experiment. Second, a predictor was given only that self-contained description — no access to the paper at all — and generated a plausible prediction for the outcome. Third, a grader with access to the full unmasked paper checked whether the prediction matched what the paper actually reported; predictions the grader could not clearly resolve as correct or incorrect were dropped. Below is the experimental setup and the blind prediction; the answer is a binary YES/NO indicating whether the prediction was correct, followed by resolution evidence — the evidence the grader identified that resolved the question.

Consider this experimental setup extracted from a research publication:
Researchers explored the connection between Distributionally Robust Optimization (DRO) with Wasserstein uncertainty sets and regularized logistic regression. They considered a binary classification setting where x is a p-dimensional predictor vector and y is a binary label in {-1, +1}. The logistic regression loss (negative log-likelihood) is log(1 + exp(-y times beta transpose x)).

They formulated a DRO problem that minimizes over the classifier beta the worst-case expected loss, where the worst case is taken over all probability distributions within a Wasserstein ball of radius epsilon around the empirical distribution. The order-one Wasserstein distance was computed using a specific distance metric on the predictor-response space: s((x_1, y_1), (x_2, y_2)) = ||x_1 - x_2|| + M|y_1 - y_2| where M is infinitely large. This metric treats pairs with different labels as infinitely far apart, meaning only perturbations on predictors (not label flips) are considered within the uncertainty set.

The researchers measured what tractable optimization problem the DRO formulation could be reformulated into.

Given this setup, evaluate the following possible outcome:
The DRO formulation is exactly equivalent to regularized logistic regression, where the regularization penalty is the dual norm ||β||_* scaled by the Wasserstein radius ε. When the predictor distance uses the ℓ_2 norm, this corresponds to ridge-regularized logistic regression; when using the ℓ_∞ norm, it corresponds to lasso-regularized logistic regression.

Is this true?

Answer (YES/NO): NO